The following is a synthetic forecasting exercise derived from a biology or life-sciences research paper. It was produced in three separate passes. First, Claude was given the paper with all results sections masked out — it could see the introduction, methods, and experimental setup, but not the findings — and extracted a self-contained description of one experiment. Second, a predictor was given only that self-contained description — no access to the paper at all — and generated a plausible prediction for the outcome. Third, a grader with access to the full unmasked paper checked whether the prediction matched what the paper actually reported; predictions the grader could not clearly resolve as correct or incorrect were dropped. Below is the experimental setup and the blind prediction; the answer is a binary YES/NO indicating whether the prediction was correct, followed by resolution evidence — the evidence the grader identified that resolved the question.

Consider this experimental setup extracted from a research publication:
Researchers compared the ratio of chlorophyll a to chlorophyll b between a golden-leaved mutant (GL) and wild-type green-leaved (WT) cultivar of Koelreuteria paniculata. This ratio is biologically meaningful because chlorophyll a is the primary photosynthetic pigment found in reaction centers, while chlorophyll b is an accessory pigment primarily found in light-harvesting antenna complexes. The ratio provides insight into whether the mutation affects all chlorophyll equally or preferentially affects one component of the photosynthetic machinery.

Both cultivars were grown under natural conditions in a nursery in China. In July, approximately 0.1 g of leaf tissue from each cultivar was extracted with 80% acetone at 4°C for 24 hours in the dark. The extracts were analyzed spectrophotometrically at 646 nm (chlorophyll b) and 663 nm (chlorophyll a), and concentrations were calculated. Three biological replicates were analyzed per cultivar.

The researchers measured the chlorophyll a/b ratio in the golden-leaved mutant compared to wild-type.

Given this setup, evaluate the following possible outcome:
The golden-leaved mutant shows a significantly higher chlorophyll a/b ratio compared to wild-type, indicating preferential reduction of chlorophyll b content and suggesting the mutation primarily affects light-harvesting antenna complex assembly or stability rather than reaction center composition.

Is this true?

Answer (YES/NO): NO